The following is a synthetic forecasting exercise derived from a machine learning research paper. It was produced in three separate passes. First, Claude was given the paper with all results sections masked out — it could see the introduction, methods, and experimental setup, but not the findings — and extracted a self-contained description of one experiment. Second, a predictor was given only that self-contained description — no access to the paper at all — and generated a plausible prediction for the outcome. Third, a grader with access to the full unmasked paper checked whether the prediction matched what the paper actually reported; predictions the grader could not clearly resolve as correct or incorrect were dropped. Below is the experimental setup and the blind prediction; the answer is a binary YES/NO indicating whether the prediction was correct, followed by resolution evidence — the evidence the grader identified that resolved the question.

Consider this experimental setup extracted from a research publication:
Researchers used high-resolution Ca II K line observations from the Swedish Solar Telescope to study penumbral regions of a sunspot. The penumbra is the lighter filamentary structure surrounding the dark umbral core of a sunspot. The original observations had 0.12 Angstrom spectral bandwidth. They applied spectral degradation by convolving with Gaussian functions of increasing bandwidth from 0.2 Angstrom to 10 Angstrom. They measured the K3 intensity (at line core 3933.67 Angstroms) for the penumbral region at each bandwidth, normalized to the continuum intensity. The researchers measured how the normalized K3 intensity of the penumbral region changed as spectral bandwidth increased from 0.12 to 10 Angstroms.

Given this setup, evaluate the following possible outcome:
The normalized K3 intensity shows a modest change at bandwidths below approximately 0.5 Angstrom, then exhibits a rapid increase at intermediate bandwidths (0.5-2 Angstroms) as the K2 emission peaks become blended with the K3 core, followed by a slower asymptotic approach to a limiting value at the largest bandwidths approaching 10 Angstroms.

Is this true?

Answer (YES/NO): NO